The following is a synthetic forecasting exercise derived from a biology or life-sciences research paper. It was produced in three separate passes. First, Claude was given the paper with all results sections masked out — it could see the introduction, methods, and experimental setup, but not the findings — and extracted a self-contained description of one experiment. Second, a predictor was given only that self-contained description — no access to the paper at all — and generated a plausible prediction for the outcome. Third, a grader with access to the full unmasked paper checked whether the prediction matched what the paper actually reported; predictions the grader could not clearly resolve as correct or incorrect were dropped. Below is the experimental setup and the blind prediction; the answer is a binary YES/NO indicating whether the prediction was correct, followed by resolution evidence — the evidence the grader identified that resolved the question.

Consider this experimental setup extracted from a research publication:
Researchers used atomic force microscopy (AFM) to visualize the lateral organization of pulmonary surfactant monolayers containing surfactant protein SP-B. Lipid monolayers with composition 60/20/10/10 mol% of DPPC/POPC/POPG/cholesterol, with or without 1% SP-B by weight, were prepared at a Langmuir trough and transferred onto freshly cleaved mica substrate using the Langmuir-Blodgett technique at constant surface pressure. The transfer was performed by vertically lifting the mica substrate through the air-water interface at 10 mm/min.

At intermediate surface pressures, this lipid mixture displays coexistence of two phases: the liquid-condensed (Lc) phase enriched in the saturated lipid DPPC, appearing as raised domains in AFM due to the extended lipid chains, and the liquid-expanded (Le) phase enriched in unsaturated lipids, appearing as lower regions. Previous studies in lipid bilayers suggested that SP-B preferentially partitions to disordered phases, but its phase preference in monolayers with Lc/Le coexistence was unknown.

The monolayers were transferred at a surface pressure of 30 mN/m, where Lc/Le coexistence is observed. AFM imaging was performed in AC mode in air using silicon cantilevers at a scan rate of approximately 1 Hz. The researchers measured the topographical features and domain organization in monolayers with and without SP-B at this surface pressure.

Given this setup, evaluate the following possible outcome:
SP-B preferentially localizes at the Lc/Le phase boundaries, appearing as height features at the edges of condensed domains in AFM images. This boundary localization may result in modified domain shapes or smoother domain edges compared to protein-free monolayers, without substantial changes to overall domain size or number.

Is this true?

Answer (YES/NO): NO